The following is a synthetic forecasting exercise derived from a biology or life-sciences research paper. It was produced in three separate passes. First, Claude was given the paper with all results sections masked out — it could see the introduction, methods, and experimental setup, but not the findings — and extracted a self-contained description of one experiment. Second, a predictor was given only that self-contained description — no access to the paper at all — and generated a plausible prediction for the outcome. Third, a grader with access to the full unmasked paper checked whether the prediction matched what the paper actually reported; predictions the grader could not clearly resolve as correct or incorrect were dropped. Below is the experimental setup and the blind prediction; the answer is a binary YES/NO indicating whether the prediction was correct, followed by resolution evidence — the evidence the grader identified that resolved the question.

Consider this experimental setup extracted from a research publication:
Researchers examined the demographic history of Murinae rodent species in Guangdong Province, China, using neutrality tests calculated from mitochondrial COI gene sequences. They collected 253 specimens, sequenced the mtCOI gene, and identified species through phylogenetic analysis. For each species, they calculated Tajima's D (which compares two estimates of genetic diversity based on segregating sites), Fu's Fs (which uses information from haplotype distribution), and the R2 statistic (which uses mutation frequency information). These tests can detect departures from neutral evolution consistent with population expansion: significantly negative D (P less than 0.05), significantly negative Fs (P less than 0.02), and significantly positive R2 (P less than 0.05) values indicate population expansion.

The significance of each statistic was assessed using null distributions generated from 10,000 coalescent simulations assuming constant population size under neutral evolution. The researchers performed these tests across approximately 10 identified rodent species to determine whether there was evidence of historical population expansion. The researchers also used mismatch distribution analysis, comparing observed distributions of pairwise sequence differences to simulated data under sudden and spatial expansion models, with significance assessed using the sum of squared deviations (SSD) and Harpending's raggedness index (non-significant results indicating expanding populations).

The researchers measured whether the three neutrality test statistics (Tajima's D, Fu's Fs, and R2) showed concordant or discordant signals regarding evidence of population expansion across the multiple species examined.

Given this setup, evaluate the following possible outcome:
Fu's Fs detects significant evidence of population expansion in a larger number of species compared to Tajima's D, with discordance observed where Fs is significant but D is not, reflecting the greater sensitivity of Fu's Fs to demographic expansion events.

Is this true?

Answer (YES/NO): NO